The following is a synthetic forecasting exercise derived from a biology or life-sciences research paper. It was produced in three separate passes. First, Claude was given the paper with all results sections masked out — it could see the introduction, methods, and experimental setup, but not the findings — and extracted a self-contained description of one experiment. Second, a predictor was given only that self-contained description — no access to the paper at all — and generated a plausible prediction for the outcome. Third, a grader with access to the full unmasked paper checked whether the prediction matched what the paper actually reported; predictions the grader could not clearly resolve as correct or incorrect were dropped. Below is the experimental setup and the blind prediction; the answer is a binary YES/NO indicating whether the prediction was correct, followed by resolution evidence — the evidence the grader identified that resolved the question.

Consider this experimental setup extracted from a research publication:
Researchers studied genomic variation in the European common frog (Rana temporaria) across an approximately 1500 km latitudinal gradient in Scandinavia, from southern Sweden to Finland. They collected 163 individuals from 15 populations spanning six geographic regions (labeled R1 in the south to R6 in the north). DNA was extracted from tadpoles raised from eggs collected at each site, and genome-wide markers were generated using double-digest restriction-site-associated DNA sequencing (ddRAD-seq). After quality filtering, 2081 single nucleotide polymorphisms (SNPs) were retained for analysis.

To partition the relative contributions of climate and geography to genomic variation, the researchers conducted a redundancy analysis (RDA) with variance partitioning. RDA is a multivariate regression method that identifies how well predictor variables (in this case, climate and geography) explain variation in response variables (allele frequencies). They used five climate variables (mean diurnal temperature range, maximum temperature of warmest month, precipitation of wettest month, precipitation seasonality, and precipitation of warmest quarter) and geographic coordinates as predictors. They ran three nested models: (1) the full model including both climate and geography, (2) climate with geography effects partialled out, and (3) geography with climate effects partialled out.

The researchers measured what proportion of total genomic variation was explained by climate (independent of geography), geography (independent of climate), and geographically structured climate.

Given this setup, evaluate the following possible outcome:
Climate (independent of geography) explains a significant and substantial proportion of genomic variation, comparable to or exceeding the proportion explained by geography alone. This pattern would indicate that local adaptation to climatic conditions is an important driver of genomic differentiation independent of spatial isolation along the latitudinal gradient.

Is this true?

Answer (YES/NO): YES